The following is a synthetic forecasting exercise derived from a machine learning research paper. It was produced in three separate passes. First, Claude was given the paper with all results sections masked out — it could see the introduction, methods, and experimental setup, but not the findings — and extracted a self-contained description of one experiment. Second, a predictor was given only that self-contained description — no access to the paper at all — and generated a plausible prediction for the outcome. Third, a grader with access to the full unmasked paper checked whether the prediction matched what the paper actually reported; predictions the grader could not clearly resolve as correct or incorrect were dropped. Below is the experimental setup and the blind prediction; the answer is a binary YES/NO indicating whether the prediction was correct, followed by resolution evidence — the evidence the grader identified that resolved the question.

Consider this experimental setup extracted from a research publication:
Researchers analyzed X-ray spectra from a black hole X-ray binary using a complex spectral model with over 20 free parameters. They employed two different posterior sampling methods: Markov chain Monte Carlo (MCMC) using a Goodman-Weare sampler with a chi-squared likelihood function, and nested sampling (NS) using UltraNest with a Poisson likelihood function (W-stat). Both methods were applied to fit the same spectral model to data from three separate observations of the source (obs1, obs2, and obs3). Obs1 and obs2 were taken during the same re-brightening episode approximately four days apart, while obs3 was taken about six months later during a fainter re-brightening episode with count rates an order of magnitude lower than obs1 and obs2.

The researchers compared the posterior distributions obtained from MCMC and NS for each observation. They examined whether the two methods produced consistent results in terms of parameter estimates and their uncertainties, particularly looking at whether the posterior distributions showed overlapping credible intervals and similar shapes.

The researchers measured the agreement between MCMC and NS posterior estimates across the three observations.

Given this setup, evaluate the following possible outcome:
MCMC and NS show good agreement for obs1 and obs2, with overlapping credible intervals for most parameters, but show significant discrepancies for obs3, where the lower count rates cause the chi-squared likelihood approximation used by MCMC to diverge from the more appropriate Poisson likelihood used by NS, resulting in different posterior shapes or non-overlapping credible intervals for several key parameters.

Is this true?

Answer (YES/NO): NO